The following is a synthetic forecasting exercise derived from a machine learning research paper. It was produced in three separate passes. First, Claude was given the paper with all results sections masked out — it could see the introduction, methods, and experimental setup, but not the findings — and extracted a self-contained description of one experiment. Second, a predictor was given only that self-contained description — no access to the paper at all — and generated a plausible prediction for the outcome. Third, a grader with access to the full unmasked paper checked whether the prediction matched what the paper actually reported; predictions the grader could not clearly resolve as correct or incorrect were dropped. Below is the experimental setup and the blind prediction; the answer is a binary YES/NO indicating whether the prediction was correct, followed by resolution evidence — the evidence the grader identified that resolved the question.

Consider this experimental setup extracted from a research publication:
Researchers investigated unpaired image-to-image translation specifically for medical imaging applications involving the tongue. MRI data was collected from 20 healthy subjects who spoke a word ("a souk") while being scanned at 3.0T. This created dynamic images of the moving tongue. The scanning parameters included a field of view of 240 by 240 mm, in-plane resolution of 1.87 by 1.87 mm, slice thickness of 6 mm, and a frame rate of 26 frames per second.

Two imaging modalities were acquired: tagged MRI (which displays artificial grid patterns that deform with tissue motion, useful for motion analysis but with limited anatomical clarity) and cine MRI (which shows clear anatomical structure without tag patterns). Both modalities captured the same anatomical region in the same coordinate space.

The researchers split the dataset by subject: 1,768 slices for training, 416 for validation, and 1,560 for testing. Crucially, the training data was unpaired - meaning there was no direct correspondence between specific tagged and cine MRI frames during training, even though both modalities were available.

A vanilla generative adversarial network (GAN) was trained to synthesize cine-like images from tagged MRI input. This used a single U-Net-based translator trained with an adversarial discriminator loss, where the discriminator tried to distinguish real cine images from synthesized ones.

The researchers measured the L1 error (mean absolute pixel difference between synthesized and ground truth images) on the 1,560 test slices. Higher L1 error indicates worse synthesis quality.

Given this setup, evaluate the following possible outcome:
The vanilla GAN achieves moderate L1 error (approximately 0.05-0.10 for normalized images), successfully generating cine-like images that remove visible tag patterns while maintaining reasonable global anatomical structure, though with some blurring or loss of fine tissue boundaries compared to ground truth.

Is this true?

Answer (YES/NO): NO